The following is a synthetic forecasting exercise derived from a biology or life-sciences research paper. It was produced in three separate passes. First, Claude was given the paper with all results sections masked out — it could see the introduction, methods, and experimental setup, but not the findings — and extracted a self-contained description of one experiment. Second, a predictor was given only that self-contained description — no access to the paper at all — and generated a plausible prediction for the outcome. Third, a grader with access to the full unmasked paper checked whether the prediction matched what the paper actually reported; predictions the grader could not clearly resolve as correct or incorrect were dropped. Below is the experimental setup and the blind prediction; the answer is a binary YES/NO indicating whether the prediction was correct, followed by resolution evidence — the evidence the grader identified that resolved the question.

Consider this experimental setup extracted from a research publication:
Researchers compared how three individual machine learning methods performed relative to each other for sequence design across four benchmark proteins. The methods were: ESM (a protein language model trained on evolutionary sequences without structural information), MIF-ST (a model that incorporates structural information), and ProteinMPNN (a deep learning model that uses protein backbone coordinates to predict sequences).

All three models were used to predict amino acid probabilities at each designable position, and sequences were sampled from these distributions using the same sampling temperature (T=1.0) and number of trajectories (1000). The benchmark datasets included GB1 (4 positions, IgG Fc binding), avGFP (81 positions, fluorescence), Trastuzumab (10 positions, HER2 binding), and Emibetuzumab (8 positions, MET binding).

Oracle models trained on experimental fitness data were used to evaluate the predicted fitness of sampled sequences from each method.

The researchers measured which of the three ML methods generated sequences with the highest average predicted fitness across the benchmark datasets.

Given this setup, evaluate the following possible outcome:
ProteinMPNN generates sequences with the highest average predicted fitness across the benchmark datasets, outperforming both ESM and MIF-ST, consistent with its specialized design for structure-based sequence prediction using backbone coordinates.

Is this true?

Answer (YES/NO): NO